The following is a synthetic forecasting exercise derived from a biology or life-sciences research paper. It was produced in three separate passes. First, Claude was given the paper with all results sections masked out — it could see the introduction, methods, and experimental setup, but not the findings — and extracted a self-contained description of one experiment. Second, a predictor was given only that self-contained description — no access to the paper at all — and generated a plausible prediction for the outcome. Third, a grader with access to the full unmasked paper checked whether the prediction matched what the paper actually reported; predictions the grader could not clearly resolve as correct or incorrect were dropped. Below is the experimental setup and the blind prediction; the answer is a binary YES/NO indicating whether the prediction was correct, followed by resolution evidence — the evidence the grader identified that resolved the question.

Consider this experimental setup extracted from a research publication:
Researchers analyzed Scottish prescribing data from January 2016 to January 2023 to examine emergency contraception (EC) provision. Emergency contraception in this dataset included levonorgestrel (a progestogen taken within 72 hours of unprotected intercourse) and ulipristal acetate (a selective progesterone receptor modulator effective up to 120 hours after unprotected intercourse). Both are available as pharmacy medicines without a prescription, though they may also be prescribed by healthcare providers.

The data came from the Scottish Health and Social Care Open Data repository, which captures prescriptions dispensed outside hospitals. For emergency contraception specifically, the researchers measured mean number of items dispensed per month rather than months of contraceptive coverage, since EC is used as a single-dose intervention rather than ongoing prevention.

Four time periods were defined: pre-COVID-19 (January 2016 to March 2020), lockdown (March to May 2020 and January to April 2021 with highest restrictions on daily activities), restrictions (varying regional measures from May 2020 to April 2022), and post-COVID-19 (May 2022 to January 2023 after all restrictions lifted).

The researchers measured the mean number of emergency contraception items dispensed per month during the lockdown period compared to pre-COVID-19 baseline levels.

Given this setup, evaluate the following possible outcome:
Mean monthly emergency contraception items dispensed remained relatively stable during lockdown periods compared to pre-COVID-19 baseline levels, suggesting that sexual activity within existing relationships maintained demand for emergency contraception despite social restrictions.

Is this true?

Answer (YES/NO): NO